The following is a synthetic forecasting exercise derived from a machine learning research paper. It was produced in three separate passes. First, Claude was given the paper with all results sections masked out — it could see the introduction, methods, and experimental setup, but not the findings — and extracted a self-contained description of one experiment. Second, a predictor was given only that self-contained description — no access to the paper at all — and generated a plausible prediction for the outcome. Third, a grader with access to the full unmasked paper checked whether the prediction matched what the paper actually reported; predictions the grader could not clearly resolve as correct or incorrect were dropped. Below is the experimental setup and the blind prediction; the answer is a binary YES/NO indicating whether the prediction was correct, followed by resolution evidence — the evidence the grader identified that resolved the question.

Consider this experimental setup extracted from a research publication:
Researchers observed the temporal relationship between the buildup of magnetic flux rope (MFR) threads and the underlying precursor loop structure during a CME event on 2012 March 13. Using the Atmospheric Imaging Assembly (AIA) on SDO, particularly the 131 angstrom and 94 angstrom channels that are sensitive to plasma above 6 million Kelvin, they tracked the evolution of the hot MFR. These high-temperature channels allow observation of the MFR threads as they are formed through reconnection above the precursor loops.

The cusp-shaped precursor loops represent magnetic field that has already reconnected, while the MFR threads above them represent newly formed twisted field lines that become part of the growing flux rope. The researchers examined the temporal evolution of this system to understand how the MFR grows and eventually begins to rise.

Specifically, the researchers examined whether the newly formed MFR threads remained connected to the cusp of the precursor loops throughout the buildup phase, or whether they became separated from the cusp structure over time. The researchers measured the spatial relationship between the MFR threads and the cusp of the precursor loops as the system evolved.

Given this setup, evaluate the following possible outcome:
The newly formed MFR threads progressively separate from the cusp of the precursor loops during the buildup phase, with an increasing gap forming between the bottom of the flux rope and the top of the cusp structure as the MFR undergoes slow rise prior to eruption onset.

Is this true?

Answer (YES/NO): YES